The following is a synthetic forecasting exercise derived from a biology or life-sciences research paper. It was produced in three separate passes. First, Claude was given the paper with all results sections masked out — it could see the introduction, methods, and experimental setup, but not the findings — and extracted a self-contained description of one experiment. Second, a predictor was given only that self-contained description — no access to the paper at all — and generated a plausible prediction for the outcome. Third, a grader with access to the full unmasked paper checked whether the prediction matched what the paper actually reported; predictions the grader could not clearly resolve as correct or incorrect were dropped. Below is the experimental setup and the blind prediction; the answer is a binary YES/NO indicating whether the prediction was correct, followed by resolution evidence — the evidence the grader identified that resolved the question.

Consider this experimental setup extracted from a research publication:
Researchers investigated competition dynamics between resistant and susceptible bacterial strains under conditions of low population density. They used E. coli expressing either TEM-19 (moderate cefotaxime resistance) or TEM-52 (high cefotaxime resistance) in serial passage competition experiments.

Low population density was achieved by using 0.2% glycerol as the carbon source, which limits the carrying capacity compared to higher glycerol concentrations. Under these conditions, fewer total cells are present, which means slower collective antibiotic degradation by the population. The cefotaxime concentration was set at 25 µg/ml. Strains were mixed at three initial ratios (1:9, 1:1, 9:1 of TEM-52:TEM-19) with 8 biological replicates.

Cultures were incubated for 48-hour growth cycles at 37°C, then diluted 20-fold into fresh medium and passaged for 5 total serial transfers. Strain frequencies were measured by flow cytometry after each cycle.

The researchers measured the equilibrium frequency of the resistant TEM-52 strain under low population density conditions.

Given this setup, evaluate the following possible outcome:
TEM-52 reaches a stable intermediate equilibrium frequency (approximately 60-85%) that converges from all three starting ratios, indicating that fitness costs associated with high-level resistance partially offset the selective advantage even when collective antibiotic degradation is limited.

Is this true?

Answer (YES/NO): NO